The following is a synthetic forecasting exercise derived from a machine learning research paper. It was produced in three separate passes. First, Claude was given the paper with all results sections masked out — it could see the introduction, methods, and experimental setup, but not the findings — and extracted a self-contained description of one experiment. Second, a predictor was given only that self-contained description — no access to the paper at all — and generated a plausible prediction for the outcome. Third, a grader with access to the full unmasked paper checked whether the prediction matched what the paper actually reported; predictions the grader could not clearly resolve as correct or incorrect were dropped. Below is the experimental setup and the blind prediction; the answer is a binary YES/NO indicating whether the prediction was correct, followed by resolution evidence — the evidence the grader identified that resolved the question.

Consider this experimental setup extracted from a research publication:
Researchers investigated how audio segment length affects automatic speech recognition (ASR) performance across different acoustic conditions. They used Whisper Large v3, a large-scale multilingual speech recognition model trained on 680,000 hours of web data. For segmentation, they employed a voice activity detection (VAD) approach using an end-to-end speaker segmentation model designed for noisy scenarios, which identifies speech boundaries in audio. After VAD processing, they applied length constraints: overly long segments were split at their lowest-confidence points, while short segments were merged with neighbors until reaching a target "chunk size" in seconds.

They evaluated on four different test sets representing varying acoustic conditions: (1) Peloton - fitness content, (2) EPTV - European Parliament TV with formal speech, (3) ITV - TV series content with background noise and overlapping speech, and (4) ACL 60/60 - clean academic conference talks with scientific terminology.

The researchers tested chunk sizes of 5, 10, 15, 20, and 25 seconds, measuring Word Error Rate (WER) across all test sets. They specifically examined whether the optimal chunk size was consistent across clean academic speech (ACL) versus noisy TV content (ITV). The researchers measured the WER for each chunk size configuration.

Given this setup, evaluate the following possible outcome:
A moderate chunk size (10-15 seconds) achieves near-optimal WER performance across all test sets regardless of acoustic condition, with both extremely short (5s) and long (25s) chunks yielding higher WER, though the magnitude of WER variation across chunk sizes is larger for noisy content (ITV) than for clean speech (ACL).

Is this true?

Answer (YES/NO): NO